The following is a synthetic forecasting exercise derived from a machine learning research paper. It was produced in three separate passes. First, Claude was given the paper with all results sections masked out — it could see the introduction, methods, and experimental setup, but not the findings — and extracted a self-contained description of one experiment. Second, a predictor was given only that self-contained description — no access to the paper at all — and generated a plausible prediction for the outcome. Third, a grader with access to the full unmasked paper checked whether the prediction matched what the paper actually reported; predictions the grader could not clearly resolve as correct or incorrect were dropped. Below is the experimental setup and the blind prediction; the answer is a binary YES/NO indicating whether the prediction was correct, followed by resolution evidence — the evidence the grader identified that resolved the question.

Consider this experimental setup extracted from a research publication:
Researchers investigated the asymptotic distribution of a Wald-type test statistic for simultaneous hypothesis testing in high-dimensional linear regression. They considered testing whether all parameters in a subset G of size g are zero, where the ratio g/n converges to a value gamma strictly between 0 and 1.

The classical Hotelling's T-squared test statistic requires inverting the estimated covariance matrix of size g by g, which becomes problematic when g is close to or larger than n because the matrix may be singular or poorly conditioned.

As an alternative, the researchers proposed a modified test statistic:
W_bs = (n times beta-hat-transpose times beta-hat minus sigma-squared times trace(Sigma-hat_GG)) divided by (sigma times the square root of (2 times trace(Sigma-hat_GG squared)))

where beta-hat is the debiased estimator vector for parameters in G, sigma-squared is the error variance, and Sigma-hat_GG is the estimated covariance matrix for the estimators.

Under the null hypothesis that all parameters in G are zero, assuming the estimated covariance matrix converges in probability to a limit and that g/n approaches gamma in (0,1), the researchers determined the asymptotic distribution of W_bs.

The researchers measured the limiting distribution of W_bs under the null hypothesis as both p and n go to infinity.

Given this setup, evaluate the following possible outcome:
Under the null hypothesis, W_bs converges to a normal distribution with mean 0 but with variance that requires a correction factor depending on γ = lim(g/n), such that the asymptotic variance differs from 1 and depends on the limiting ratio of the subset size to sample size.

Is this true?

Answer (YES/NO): NO